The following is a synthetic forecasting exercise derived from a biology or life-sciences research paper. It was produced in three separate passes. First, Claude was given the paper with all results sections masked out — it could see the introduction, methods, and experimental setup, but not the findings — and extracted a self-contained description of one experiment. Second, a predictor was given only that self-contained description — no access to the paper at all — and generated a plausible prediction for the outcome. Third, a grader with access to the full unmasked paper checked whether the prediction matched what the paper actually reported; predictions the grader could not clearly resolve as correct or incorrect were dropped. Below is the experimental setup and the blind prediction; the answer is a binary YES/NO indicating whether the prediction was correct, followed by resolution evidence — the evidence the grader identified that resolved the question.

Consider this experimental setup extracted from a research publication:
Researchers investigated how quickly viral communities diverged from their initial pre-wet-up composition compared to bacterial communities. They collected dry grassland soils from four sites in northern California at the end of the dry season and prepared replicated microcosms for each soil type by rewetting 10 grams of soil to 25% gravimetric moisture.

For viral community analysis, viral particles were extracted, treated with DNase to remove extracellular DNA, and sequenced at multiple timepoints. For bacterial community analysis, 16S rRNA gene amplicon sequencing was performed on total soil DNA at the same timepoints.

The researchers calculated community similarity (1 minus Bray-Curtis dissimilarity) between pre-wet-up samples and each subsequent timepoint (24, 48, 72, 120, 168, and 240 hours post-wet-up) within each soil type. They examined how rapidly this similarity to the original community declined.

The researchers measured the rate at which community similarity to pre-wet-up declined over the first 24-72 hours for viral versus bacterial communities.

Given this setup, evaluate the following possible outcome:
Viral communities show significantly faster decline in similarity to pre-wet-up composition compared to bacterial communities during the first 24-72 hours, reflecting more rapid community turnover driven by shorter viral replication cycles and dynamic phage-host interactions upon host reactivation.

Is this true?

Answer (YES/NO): YES